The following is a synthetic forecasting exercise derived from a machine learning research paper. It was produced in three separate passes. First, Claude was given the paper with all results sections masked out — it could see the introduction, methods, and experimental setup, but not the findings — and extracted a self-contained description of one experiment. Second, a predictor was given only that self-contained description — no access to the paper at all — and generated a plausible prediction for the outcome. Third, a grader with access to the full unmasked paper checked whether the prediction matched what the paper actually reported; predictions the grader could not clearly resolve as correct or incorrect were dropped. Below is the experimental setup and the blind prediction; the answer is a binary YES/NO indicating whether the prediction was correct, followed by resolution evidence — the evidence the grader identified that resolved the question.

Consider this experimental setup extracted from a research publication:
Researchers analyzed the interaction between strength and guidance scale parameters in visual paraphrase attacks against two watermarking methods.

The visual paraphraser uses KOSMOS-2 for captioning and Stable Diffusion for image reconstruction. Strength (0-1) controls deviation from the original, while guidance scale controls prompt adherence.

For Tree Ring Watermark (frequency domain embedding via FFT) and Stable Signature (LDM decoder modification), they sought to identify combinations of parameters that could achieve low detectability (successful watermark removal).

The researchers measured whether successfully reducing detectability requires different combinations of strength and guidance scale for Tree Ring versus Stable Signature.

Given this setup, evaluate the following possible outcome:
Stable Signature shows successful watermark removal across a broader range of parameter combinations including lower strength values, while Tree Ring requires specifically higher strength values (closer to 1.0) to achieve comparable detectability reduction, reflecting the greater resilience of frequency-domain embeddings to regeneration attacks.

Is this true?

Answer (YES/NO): NO